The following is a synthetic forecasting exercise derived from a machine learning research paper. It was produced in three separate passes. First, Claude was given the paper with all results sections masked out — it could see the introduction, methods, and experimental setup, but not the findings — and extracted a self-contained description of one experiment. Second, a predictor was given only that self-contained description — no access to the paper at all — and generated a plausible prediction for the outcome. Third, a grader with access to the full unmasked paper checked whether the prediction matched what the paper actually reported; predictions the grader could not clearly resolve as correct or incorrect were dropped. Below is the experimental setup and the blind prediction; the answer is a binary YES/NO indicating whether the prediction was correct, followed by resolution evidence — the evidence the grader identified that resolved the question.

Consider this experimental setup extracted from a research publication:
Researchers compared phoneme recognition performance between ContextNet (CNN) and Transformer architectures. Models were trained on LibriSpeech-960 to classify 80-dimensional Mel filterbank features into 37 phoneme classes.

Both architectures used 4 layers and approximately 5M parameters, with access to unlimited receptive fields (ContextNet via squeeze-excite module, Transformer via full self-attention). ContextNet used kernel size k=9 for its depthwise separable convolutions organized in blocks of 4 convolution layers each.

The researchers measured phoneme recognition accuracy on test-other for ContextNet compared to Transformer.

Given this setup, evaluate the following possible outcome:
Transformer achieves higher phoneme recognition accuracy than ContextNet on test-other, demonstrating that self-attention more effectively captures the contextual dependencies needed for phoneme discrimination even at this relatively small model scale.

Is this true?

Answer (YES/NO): NO